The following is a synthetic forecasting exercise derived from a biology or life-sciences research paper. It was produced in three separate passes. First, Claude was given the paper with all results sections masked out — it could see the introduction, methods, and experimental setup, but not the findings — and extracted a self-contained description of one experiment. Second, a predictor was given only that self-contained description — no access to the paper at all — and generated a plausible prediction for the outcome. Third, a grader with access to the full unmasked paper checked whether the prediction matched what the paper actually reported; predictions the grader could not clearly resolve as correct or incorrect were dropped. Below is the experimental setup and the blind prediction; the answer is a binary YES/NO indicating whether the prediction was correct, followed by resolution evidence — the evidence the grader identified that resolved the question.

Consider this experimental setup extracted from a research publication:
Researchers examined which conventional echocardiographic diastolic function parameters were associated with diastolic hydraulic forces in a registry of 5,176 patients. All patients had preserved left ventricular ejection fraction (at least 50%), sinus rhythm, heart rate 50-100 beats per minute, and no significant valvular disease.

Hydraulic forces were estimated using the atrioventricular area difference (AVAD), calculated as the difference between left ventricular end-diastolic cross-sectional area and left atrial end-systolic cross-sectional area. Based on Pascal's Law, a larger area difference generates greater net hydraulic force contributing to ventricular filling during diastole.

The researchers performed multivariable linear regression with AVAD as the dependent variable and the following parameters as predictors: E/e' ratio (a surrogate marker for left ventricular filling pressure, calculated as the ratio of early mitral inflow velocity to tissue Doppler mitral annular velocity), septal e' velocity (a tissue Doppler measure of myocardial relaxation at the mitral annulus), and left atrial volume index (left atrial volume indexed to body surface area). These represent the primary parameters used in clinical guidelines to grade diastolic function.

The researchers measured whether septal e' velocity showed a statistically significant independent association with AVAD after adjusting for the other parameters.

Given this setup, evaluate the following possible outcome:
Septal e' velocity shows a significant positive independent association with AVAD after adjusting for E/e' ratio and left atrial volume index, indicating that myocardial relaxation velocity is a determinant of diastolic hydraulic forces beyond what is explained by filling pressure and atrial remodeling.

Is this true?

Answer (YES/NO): NO